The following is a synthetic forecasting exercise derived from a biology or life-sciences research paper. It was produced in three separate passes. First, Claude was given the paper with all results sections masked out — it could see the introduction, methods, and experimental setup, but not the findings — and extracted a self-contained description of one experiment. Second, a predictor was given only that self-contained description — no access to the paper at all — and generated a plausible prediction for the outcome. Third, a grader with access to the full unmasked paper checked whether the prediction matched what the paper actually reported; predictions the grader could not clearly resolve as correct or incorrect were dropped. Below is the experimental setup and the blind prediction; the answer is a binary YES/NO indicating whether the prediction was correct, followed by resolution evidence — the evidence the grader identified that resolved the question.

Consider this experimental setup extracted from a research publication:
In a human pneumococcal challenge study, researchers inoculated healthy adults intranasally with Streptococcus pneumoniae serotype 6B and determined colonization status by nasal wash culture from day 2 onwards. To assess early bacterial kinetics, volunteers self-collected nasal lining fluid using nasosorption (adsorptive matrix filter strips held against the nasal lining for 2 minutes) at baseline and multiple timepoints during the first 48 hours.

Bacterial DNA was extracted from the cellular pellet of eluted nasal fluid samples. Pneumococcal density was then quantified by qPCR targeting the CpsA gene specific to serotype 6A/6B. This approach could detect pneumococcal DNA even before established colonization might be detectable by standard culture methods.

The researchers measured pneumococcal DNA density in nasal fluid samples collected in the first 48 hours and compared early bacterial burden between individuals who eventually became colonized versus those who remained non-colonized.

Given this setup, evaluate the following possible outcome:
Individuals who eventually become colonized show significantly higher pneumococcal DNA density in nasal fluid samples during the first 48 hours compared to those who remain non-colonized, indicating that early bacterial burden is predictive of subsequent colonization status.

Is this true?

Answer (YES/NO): NO